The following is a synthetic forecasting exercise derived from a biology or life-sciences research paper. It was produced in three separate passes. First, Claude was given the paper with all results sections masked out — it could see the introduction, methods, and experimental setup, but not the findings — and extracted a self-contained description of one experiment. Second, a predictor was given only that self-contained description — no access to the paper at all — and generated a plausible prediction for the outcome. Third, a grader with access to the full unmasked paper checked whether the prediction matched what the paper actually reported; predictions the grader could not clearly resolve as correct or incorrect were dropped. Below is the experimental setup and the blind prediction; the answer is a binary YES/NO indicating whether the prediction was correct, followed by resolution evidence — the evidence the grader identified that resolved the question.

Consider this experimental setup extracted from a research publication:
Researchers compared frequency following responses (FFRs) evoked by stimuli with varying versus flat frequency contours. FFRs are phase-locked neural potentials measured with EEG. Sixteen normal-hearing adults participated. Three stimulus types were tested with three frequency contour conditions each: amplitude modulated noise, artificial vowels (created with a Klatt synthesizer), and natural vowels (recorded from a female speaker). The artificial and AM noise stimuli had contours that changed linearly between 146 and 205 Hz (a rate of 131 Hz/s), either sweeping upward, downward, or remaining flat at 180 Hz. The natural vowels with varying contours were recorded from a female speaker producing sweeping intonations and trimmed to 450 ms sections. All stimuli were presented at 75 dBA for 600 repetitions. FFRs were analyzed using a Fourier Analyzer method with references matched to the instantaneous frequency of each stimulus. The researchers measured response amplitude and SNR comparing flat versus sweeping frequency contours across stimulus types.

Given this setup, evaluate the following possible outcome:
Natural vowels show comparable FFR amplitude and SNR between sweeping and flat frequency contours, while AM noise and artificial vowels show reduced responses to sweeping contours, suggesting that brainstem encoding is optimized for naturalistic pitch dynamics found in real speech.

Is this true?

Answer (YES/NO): NO